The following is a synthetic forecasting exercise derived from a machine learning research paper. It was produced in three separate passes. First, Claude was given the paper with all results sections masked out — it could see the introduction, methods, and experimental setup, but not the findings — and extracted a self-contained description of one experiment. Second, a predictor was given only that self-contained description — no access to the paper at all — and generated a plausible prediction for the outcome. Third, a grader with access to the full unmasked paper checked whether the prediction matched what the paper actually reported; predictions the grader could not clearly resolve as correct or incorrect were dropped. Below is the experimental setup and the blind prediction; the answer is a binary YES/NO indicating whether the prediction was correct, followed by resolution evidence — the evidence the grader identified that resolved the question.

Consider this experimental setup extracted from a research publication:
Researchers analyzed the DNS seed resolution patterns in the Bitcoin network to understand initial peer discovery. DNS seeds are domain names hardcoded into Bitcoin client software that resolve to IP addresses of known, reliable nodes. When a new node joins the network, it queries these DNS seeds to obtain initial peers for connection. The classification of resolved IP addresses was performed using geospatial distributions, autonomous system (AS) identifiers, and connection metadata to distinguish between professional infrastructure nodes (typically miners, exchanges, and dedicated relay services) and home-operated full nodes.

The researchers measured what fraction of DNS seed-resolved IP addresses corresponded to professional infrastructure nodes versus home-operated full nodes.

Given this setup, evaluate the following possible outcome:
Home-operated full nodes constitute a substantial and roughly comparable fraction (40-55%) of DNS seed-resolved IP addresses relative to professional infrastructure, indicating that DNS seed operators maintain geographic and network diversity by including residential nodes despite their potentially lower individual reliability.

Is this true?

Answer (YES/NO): NO